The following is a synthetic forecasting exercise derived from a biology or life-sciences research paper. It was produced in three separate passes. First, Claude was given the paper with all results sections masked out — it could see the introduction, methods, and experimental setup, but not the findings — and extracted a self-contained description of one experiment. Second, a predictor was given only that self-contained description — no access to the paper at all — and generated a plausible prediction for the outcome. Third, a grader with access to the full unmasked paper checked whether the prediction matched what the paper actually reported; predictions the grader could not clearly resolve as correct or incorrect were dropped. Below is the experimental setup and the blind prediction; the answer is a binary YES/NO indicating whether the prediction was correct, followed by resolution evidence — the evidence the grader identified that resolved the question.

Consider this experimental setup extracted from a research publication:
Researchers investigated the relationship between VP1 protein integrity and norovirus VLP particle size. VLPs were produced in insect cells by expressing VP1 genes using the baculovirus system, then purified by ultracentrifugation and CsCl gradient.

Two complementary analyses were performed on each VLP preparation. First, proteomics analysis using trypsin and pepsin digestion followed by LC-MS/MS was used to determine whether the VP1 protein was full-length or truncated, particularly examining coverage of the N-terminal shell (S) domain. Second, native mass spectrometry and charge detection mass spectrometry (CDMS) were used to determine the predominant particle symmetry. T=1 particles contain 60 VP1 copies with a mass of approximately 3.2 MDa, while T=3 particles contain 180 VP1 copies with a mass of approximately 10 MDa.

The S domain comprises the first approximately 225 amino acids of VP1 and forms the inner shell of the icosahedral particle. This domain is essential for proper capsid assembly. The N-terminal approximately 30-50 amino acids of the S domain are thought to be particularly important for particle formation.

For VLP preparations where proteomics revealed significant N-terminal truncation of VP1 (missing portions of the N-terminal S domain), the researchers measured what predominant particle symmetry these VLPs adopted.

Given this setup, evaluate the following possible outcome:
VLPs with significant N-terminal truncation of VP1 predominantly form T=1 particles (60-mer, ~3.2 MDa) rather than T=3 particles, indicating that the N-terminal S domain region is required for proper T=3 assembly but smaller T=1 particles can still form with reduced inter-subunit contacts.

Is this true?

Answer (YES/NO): YES